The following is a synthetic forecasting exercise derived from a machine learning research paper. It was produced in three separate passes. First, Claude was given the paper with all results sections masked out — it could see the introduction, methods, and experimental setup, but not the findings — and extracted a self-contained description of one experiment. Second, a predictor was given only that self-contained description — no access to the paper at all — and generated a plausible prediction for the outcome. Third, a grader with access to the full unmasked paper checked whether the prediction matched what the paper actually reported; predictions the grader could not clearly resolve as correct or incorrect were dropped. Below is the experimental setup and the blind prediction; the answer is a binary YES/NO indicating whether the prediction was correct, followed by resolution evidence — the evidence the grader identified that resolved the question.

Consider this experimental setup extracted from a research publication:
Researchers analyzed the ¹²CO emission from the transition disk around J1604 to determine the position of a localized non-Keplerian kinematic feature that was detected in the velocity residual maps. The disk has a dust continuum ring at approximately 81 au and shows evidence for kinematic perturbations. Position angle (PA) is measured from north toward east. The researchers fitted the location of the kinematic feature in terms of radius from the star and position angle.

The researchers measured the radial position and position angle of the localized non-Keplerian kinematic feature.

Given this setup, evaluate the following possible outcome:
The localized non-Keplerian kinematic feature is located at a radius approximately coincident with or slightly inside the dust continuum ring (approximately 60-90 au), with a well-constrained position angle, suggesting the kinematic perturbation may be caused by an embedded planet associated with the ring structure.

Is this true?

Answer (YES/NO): NO